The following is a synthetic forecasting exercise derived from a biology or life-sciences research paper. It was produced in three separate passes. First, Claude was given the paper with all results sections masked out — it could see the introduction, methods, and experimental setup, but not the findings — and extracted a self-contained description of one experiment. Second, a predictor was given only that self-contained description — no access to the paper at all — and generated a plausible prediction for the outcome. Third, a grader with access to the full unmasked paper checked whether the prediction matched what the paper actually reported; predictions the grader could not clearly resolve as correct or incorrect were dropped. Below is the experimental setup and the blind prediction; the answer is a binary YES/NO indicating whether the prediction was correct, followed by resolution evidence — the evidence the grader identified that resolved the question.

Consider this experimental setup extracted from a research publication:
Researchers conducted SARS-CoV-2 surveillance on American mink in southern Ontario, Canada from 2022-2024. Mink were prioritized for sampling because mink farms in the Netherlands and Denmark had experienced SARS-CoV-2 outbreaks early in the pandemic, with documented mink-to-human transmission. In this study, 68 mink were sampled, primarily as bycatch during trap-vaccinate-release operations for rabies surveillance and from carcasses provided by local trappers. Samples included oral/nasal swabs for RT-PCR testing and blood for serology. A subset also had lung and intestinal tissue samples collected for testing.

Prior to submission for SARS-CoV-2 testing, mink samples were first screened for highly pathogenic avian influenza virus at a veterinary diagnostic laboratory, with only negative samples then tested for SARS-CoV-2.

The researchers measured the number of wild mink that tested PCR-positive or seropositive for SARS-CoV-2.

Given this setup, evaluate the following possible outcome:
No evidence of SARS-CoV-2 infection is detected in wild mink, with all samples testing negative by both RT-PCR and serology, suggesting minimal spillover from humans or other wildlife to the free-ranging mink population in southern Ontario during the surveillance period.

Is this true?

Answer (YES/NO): NO